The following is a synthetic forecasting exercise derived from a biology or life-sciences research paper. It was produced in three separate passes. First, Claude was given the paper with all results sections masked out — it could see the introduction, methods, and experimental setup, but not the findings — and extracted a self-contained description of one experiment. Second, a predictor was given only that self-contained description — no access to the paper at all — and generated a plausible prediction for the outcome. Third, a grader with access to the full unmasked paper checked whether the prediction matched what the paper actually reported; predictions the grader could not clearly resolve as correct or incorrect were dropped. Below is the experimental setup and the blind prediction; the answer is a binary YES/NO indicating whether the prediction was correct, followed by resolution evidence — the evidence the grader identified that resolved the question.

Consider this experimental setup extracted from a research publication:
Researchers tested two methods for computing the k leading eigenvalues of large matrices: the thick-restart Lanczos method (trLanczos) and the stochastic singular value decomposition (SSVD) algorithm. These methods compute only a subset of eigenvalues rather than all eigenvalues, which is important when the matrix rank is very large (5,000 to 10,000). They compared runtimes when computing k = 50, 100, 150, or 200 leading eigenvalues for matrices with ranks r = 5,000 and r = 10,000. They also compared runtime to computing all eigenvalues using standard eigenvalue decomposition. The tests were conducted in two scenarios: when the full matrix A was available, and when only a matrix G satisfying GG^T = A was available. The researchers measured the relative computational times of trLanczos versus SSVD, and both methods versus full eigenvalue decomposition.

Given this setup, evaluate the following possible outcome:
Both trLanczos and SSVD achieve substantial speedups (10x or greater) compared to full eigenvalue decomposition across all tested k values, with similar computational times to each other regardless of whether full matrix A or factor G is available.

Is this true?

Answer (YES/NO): NO